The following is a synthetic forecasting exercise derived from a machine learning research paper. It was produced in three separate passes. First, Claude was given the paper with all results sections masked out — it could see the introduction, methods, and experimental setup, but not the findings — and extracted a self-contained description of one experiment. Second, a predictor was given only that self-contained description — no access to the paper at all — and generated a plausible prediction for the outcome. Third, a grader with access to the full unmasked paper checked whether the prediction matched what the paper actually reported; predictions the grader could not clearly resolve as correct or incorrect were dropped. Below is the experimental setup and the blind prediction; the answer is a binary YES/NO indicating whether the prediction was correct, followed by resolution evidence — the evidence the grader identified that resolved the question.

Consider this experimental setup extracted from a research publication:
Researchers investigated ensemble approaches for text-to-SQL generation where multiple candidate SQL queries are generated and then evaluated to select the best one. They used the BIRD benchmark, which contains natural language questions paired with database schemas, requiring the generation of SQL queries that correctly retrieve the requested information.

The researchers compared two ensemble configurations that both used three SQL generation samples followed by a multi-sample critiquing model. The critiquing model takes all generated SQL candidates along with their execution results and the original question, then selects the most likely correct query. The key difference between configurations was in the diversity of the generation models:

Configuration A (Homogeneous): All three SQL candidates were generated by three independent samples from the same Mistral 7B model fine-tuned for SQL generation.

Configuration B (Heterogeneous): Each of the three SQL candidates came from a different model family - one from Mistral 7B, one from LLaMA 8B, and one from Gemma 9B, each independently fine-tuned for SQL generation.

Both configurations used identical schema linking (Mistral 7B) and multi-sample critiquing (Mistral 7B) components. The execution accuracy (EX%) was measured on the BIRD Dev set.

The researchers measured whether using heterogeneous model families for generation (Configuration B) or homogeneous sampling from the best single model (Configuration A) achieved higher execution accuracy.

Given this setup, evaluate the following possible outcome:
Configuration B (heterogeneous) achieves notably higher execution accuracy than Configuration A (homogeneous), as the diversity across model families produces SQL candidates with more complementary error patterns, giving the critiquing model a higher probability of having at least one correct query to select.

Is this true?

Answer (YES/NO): NO